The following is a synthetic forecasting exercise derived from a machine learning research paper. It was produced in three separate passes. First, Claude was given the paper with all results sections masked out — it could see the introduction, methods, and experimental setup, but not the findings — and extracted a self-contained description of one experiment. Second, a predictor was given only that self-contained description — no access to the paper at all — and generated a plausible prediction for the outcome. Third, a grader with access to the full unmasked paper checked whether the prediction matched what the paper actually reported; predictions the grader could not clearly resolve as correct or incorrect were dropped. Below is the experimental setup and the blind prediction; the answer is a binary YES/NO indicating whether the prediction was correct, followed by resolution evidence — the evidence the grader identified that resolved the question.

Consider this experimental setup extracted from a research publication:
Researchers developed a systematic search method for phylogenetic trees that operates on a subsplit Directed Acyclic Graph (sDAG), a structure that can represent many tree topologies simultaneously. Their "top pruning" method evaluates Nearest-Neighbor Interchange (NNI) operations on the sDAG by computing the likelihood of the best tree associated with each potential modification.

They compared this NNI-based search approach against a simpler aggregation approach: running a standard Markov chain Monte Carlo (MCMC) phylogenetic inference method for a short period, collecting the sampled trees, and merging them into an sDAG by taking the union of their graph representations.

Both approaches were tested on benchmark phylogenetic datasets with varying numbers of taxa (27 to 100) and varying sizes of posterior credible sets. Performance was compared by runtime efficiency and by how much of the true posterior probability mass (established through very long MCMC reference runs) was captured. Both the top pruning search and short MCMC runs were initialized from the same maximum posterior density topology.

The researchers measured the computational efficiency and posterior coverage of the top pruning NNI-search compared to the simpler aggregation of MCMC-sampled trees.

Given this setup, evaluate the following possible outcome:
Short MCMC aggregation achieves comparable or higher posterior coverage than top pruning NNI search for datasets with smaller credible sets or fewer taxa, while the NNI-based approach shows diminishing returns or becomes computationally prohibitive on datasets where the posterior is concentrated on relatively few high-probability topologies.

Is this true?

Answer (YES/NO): NO